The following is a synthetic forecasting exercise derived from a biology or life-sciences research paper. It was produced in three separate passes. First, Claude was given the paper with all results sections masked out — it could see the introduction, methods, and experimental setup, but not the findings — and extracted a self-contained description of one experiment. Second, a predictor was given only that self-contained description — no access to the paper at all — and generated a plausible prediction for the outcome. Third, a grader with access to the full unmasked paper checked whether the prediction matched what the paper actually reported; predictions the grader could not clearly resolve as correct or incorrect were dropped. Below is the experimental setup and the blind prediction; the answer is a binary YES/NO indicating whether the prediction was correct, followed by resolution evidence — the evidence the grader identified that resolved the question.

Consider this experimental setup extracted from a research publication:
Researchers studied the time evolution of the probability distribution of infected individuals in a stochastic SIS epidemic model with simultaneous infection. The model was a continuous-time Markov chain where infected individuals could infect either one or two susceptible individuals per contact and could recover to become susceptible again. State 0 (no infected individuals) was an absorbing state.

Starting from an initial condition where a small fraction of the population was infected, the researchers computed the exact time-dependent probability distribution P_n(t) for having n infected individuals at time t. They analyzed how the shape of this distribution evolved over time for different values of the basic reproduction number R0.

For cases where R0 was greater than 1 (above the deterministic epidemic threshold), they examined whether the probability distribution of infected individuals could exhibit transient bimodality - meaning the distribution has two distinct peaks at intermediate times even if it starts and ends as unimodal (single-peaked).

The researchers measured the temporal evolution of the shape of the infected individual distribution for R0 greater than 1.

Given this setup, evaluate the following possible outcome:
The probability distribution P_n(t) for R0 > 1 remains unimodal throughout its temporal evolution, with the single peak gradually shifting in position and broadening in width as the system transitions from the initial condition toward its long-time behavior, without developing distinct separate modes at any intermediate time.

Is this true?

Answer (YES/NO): NO